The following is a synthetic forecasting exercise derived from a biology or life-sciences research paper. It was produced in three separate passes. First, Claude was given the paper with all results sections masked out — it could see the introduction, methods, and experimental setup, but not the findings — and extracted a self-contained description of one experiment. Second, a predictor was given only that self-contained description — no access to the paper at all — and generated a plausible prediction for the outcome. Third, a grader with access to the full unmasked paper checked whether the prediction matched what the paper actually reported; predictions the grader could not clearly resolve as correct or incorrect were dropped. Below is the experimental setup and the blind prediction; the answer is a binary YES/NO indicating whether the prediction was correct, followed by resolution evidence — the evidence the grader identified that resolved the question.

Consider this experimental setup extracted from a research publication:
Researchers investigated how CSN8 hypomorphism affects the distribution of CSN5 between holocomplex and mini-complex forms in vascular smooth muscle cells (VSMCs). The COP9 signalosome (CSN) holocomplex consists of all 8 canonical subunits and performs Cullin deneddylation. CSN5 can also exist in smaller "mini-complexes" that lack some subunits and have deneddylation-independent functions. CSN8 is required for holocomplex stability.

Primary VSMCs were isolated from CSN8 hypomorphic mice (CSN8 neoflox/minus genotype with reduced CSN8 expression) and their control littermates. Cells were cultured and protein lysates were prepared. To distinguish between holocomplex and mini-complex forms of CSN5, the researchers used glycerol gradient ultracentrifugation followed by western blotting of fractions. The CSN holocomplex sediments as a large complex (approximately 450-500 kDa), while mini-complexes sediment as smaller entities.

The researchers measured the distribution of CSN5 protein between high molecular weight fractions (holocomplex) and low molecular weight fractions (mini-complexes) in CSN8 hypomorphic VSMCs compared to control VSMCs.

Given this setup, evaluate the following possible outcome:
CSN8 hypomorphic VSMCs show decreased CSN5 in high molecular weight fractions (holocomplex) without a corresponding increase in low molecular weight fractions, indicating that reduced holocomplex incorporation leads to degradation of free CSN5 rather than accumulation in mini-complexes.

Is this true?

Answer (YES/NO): NO